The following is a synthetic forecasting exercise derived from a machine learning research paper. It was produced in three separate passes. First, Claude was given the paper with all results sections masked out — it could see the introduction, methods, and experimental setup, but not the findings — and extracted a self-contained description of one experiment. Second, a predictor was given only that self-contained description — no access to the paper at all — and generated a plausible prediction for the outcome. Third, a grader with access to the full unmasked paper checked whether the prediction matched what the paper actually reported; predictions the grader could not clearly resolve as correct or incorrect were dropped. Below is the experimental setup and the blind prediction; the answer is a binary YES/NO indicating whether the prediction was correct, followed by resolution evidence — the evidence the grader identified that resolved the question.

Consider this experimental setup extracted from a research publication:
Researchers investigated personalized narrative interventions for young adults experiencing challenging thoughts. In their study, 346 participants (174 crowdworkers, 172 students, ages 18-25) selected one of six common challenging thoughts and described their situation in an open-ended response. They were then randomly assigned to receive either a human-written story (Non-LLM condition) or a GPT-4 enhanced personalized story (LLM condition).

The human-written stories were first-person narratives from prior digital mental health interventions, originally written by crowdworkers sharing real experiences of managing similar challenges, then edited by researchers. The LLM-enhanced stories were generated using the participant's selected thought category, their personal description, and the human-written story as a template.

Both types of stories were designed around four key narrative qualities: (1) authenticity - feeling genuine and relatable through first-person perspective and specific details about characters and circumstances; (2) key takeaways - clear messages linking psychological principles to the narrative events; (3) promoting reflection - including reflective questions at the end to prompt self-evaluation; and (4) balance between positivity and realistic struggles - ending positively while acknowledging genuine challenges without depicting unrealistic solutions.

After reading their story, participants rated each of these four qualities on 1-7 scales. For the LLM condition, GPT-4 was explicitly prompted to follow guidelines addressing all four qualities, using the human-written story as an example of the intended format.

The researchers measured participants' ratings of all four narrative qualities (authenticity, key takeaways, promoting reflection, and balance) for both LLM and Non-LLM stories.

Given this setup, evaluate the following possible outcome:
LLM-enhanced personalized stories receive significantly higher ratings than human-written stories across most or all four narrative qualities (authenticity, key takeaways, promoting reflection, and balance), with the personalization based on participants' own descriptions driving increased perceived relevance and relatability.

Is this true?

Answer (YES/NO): NO